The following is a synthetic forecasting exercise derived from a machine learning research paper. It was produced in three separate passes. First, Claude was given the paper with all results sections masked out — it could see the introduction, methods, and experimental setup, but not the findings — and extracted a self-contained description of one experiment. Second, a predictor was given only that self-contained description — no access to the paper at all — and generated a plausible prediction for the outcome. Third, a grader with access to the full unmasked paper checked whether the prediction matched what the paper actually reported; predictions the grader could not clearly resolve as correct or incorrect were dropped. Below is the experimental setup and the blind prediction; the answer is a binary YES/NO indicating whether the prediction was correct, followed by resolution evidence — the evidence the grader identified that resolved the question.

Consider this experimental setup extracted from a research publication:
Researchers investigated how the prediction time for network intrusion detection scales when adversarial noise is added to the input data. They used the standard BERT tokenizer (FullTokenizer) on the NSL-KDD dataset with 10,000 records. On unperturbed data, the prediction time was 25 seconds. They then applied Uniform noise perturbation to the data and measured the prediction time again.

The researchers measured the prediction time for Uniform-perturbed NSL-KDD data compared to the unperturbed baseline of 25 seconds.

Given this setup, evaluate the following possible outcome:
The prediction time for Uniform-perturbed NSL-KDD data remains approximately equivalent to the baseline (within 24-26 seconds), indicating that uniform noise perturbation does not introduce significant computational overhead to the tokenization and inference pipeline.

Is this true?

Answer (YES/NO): NO